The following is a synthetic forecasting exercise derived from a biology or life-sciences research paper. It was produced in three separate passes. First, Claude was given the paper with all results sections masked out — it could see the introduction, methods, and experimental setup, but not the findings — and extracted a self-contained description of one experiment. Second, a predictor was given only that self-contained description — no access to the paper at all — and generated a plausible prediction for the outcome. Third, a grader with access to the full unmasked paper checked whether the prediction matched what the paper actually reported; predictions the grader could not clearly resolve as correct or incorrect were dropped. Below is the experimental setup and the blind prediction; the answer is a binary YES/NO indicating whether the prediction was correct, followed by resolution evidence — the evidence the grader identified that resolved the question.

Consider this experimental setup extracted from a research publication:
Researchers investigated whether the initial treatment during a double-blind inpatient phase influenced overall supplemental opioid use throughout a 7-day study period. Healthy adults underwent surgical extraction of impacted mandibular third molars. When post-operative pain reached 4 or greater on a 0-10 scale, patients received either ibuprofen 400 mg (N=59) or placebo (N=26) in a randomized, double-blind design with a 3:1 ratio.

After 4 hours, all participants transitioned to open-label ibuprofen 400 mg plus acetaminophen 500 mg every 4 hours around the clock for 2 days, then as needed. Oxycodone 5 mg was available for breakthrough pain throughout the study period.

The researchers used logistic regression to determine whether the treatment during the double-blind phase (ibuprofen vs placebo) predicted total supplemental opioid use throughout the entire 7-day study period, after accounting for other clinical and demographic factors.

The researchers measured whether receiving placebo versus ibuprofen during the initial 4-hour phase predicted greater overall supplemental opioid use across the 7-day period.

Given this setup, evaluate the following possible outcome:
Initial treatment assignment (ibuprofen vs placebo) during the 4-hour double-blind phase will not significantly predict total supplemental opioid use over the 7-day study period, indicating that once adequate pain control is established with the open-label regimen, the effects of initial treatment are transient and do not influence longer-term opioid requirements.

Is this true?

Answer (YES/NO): YES